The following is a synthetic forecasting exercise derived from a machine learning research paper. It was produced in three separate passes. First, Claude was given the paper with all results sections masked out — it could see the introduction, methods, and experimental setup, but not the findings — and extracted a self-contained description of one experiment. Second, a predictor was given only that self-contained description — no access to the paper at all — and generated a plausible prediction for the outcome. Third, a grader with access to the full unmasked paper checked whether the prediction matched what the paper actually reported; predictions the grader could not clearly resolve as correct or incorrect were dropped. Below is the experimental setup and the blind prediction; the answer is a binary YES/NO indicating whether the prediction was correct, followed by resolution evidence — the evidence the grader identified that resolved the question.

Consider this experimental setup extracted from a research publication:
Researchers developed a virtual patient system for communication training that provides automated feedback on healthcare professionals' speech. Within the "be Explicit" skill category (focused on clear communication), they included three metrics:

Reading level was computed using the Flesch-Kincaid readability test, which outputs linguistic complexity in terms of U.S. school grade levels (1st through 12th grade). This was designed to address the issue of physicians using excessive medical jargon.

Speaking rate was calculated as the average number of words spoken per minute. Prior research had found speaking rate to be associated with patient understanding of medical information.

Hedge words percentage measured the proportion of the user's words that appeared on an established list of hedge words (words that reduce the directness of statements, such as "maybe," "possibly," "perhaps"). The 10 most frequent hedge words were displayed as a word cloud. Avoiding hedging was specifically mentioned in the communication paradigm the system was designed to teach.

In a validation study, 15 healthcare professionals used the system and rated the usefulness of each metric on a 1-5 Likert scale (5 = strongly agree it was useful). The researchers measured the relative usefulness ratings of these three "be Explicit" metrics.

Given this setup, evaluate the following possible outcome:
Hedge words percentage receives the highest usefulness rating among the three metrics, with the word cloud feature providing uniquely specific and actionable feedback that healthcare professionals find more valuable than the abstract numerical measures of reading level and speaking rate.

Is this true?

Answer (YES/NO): NO